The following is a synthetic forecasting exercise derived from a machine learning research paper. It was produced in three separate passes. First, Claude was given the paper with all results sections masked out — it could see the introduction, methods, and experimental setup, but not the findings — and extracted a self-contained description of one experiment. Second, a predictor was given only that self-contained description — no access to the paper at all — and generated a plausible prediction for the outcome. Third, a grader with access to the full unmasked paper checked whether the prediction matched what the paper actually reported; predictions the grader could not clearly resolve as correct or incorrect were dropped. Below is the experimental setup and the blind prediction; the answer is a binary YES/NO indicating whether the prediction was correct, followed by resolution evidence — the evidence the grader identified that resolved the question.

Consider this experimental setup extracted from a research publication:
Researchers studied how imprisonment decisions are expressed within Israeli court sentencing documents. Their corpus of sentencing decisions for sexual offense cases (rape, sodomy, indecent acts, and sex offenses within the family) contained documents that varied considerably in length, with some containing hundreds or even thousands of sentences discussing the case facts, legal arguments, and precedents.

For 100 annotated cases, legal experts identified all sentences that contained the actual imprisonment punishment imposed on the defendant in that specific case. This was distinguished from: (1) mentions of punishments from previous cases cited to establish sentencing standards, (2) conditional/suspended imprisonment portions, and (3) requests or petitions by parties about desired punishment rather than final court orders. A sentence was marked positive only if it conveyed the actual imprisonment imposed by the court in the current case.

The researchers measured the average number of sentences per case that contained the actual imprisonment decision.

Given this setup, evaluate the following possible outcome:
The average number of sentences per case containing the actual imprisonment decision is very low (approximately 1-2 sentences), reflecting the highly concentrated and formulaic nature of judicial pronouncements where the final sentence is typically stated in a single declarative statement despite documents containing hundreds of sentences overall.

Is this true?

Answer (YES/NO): YES